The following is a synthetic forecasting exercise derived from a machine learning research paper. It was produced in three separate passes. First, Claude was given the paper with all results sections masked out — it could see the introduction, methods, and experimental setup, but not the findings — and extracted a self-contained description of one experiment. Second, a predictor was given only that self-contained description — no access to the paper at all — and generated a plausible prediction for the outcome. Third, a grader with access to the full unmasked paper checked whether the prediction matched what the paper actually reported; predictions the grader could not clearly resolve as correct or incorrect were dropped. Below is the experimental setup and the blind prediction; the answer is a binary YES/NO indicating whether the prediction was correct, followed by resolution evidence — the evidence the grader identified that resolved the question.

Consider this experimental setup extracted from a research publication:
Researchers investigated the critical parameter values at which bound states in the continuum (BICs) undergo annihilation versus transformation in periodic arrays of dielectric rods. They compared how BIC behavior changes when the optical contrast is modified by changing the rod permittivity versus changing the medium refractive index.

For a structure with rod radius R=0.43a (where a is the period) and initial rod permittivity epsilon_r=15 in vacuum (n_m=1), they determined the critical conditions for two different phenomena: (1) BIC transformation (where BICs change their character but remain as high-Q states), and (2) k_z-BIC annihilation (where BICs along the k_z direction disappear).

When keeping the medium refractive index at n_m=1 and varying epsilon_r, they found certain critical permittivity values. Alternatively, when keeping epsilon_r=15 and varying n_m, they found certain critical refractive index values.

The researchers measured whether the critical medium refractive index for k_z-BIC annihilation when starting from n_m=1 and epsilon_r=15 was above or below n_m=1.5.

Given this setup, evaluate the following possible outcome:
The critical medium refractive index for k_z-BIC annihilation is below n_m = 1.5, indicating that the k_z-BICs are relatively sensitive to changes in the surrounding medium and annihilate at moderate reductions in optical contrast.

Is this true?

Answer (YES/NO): NO